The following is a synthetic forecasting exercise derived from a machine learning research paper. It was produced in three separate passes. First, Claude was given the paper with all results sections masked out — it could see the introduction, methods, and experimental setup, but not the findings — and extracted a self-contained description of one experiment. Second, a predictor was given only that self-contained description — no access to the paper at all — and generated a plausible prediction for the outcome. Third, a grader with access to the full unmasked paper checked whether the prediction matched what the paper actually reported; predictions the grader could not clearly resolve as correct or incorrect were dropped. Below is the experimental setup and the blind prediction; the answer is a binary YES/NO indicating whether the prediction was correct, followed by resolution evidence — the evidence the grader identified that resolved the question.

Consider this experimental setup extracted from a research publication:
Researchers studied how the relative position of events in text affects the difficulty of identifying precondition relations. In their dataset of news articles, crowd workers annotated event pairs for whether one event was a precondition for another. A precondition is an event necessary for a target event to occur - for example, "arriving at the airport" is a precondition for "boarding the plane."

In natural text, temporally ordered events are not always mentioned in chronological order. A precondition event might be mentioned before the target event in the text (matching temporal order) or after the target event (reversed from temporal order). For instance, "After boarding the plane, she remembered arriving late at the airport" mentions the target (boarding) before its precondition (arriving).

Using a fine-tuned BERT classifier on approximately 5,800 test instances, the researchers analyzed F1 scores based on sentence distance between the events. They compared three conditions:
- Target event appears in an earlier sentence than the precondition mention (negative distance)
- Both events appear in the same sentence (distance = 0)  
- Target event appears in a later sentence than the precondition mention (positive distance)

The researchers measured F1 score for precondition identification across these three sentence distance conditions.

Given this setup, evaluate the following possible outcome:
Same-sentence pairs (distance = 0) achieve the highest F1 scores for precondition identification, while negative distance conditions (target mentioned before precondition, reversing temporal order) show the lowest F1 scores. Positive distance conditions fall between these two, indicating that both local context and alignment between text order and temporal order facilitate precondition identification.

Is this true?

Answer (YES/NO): YES